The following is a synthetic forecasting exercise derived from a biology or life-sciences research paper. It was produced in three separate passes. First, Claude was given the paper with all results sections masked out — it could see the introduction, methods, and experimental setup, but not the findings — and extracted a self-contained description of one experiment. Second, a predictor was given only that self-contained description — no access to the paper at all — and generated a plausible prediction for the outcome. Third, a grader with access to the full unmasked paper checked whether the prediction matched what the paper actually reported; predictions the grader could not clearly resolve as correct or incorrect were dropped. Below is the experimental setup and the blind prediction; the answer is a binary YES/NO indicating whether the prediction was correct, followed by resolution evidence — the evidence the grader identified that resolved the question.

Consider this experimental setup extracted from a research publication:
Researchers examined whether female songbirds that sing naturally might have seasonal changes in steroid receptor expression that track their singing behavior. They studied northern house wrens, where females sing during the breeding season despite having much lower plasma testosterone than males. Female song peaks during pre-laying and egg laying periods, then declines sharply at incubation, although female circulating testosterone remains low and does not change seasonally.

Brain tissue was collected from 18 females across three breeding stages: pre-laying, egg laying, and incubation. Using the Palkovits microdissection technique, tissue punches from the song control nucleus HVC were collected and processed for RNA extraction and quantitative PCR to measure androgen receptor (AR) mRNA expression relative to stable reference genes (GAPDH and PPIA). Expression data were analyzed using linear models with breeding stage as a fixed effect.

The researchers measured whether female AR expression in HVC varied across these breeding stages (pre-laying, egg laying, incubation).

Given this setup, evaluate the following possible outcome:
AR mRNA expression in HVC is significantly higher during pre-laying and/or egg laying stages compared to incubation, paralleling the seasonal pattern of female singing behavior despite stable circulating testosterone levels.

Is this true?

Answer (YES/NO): NO